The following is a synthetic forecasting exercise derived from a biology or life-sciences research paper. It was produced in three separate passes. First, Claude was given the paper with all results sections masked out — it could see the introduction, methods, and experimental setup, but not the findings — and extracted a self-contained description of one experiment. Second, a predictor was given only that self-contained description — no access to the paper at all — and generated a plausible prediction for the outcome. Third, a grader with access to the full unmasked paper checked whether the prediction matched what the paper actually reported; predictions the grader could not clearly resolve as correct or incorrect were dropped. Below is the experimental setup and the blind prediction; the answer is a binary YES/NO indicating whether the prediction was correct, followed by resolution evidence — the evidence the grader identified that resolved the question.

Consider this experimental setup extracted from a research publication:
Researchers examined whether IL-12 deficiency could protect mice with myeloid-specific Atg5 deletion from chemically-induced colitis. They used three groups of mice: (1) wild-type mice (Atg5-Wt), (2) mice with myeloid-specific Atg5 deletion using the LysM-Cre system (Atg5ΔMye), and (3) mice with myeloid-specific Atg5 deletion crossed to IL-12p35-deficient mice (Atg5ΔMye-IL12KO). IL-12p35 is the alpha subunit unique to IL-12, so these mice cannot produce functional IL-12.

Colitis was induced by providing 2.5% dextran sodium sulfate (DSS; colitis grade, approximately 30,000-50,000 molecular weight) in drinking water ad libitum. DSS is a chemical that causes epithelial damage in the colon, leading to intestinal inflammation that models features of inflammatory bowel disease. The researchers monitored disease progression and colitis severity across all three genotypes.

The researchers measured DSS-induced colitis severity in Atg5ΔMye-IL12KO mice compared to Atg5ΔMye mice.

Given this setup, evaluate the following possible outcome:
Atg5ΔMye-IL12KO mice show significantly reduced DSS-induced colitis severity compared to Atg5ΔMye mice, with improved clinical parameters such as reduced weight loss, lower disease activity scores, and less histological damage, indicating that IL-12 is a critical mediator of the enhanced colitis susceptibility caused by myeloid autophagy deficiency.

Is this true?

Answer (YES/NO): YES